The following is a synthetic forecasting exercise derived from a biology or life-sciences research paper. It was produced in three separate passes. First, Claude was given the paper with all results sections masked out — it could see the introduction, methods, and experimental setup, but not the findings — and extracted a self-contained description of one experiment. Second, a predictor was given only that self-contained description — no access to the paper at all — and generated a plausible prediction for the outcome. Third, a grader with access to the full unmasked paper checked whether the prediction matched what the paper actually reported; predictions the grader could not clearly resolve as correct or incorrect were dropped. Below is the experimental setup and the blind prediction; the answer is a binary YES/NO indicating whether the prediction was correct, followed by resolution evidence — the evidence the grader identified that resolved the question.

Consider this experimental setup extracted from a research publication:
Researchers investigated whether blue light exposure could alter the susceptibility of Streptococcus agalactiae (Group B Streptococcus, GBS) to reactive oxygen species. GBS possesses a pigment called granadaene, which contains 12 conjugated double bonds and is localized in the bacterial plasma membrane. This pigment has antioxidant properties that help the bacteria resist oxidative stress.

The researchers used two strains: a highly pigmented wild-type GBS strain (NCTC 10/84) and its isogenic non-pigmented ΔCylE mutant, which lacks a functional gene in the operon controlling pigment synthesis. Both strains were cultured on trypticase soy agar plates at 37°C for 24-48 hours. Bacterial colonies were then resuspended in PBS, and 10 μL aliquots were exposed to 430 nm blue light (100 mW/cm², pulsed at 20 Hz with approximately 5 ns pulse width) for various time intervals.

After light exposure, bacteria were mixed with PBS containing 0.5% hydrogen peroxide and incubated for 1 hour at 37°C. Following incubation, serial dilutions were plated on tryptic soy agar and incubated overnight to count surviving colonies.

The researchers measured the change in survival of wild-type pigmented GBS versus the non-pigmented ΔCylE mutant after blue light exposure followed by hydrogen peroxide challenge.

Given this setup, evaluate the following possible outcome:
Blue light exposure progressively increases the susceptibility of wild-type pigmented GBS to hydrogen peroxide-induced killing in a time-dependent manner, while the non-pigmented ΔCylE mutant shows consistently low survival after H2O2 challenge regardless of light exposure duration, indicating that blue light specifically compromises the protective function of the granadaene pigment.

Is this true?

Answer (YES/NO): NO